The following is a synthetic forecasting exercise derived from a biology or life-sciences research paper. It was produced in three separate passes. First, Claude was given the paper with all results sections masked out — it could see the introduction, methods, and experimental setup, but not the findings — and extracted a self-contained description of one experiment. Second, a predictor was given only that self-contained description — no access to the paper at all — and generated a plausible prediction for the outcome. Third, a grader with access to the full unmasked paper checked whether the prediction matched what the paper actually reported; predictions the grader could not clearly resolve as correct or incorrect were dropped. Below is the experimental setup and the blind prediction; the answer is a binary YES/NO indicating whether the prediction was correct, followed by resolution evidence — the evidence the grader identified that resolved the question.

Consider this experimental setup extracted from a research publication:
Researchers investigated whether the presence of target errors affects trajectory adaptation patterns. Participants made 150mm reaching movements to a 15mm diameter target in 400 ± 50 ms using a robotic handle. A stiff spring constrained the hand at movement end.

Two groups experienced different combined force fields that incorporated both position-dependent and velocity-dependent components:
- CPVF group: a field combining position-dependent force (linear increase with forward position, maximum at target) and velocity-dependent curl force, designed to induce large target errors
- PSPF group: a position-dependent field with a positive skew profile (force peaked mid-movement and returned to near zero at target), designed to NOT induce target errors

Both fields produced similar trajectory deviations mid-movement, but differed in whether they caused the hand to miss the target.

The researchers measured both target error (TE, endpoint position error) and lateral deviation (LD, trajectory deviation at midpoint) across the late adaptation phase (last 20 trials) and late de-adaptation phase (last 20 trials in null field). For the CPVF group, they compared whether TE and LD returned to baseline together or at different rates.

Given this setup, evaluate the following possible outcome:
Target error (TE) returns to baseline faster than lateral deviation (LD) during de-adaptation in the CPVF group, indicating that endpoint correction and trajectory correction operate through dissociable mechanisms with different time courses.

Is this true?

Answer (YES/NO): YES